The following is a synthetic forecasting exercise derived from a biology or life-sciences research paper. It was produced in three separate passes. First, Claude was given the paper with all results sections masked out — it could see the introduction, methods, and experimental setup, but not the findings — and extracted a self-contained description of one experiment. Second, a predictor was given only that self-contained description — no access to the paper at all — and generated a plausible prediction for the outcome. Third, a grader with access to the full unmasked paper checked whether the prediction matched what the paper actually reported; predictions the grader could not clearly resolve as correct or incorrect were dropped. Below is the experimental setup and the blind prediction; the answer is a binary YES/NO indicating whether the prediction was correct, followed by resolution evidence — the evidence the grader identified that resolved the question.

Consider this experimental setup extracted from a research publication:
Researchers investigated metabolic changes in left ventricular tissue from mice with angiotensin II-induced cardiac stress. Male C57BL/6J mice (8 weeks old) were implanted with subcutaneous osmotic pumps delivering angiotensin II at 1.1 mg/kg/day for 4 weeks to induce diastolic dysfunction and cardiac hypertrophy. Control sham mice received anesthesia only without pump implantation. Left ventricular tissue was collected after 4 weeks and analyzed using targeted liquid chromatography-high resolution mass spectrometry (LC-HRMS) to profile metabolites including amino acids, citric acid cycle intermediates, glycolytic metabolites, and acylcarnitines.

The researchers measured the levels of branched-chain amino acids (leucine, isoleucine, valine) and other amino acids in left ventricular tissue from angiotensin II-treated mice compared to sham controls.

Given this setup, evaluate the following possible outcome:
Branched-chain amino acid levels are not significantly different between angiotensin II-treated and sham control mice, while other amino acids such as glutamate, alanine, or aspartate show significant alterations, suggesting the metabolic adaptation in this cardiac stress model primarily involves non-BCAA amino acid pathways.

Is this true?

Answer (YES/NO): NO